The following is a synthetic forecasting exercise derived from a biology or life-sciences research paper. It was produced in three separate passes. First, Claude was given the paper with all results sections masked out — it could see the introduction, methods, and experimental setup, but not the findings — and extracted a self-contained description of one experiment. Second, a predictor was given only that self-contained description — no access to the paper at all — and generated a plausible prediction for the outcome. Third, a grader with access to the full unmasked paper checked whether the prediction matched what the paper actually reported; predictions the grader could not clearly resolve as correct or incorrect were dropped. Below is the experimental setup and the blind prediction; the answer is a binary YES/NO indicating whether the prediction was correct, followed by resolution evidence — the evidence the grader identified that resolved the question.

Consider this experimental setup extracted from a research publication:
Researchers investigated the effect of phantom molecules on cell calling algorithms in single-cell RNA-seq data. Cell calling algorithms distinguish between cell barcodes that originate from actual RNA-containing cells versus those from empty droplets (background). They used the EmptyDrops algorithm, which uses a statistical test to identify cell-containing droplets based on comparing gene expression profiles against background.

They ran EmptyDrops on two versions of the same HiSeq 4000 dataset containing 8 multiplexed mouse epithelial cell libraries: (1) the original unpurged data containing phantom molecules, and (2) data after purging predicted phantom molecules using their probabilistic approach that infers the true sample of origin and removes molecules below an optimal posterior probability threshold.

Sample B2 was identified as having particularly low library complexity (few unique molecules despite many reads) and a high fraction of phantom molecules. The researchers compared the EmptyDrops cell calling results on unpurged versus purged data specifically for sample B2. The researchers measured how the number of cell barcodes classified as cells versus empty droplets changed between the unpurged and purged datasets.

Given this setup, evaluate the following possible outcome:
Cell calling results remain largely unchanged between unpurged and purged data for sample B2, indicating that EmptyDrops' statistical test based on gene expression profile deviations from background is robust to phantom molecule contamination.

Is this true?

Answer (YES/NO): NO